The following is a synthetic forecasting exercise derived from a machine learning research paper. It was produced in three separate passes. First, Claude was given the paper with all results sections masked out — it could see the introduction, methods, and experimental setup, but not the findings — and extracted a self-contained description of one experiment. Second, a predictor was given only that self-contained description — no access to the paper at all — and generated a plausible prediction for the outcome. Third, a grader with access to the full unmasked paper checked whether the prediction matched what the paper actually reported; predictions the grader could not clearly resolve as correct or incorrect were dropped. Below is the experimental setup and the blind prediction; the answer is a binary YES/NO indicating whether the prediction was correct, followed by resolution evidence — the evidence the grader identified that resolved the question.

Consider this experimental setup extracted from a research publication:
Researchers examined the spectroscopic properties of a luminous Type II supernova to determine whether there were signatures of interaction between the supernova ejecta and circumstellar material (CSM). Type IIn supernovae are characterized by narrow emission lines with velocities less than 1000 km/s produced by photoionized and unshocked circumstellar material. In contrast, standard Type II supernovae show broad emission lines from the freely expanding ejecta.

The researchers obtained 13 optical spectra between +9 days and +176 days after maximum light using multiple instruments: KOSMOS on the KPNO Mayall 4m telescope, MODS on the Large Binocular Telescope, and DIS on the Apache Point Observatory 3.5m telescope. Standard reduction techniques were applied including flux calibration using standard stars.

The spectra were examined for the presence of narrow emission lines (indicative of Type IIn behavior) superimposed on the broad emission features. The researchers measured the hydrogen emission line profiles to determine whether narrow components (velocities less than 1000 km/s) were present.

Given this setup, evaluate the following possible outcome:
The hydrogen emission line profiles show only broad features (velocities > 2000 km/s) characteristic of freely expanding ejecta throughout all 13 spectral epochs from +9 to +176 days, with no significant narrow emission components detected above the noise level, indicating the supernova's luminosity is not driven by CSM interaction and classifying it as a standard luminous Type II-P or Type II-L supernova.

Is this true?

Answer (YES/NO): NO